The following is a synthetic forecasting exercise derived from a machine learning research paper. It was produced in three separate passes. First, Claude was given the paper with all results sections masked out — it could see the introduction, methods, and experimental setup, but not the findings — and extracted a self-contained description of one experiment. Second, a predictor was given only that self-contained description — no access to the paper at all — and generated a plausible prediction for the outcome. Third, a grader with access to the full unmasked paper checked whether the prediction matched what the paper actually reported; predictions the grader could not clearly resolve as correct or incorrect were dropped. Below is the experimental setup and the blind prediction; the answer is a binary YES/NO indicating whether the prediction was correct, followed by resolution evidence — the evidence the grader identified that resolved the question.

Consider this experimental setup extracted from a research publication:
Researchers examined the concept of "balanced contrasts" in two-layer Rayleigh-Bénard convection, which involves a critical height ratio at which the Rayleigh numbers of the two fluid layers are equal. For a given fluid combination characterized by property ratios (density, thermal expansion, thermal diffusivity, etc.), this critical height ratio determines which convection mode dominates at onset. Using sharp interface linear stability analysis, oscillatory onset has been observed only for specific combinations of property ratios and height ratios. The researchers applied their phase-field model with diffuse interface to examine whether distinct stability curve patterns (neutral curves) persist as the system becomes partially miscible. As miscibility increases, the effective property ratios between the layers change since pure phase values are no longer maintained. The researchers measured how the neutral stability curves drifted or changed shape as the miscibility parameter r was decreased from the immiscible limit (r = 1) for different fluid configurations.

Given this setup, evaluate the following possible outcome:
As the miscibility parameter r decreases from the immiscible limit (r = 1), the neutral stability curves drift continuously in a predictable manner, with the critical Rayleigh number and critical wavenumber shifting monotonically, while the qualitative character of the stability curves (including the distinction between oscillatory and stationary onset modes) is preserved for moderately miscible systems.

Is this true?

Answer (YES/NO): NO